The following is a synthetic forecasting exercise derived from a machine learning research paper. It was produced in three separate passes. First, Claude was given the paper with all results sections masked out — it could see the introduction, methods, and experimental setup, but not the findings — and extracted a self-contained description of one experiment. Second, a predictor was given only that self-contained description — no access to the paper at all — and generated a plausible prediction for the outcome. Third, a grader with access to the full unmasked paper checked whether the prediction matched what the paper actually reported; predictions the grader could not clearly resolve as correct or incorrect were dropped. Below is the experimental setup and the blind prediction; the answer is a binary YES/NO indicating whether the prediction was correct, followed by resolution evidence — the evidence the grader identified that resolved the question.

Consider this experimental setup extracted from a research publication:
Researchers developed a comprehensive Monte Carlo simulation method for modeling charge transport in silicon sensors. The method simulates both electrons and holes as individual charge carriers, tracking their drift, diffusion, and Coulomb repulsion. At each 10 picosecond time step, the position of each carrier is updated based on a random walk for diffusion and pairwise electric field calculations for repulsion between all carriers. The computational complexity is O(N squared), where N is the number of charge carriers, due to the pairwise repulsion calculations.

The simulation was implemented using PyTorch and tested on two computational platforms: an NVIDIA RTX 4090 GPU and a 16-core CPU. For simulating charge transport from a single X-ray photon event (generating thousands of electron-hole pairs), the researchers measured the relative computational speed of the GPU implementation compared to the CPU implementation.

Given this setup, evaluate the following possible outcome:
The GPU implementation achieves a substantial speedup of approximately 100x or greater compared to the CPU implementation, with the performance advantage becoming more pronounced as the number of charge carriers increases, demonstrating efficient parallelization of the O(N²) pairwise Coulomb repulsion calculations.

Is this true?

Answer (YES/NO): NO